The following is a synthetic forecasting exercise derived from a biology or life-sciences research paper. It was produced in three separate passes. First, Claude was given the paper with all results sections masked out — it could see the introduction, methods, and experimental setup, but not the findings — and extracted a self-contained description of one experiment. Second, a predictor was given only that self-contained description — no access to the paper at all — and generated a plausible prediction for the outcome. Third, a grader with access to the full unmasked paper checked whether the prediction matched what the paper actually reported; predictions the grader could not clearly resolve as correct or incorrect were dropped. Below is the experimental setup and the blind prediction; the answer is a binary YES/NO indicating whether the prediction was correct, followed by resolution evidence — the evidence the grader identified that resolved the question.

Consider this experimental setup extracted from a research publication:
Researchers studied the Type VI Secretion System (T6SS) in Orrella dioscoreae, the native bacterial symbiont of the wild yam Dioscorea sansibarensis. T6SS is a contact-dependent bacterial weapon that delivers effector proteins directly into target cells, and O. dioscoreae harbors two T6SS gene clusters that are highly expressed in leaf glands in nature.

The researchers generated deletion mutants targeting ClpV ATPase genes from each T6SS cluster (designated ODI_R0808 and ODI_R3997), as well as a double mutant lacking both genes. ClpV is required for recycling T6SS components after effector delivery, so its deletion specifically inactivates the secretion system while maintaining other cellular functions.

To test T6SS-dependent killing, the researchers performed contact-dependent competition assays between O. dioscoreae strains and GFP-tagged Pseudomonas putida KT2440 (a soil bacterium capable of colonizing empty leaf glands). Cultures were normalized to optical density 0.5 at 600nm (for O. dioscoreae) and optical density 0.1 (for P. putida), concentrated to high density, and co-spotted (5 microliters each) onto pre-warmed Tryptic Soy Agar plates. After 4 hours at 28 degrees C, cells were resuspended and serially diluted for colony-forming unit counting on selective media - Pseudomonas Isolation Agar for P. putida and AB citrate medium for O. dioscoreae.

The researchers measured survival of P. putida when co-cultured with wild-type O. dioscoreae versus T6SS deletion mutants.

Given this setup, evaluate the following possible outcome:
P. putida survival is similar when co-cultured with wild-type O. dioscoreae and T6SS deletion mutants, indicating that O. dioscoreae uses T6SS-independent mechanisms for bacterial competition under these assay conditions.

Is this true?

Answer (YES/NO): NO